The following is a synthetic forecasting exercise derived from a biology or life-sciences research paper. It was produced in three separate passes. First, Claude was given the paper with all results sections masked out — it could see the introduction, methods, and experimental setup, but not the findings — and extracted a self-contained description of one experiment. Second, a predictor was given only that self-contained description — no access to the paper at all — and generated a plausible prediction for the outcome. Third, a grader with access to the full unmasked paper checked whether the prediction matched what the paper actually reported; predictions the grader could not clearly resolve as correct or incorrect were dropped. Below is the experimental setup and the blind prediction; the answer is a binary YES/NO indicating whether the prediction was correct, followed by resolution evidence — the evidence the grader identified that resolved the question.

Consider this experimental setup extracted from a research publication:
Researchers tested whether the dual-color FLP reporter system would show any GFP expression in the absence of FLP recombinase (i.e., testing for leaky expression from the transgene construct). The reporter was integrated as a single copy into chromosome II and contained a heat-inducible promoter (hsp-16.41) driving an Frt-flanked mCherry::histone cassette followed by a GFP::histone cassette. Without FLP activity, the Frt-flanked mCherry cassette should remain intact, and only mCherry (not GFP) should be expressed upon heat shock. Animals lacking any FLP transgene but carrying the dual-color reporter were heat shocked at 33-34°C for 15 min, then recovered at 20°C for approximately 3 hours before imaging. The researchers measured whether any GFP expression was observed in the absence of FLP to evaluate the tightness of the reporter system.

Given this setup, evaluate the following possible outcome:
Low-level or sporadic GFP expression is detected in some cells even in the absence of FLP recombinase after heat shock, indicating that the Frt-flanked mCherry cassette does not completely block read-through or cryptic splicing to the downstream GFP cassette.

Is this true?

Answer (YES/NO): NO